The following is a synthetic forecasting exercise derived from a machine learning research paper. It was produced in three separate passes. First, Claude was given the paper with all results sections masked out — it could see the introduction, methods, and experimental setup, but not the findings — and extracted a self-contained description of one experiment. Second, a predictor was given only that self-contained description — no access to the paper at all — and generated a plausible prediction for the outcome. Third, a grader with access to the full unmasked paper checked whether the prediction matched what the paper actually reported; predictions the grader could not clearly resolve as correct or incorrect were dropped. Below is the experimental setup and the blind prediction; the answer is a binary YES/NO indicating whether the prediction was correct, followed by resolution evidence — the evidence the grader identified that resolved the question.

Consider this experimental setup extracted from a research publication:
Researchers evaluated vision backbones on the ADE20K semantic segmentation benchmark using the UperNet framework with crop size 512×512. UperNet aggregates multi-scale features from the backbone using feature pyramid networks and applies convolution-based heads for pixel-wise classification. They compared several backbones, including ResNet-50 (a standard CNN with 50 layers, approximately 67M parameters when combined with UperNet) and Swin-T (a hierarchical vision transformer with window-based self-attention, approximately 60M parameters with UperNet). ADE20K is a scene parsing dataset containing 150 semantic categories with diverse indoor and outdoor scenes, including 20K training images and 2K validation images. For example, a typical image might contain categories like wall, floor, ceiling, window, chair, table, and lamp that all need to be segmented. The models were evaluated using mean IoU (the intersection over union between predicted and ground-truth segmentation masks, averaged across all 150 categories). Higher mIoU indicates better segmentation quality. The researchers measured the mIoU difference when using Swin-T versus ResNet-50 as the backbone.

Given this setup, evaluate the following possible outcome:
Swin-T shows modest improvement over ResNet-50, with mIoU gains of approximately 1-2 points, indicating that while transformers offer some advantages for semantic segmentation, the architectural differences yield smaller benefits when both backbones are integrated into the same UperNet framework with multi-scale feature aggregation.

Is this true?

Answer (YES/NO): NO